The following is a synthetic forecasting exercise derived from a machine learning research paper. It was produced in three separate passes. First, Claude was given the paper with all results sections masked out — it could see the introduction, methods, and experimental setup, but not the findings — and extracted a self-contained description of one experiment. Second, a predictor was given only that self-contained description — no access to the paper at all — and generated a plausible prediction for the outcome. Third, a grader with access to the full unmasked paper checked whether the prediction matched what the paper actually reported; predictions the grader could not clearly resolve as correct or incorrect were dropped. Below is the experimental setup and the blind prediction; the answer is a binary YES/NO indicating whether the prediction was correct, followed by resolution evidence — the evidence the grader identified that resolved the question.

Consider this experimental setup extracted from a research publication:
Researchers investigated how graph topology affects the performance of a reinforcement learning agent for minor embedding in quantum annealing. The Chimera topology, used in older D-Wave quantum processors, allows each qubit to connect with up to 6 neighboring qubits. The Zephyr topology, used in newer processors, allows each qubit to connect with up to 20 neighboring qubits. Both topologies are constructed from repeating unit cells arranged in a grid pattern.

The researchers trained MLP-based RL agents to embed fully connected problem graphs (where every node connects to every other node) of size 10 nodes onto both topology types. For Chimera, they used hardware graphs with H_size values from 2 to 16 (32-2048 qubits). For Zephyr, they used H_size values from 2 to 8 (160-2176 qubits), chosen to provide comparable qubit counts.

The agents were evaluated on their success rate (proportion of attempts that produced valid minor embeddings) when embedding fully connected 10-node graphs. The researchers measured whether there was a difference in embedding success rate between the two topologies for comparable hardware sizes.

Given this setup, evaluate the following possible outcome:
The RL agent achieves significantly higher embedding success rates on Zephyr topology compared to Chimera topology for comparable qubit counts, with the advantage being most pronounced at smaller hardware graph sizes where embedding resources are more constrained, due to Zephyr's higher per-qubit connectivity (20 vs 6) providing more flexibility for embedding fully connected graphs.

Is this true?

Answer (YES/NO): NO